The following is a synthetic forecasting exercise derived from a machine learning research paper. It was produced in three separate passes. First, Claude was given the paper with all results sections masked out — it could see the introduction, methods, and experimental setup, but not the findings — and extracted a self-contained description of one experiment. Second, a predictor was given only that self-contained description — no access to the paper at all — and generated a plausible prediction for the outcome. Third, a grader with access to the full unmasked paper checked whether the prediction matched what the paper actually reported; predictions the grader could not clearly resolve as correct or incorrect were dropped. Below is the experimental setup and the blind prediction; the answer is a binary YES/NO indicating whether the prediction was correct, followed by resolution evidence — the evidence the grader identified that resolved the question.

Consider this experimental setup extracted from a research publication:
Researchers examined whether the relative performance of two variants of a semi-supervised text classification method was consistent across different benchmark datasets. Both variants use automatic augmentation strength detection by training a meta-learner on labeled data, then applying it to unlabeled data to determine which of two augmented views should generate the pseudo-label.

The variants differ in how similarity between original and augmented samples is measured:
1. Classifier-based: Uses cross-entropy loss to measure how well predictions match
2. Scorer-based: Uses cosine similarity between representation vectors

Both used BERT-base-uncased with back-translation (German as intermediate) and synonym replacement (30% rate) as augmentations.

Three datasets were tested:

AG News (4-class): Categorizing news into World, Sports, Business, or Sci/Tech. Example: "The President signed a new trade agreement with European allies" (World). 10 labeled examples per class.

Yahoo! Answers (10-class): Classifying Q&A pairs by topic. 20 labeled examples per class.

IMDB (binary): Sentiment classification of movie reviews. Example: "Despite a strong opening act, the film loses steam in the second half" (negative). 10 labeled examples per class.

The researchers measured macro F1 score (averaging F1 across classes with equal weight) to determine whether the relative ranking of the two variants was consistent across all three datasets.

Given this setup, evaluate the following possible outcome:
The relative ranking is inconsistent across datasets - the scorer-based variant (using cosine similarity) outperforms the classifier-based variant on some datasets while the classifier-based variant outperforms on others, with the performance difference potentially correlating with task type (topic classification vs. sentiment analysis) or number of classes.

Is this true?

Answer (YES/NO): YES